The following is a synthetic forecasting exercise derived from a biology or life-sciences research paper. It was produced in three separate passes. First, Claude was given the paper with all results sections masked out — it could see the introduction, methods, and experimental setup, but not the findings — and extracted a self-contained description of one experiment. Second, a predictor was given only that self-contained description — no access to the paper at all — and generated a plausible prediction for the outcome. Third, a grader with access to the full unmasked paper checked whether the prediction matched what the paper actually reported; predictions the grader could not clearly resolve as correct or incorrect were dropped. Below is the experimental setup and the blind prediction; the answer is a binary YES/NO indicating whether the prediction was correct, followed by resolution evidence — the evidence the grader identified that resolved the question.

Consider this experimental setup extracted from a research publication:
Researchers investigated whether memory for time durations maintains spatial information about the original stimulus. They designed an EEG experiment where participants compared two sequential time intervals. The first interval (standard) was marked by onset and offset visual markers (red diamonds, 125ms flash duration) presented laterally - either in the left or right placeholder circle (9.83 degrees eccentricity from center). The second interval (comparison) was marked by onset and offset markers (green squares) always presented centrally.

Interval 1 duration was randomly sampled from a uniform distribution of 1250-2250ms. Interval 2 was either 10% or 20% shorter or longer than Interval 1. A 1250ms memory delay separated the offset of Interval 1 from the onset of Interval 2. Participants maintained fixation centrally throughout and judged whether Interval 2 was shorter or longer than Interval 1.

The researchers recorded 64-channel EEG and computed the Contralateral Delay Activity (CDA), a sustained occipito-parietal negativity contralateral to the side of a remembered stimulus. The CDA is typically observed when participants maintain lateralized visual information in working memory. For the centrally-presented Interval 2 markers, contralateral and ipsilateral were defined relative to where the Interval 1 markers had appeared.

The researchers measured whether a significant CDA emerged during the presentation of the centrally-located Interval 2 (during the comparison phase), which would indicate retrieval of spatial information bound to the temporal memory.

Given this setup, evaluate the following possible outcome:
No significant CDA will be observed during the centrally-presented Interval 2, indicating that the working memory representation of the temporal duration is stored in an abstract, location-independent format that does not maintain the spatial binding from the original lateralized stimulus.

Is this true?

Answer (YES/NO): YES